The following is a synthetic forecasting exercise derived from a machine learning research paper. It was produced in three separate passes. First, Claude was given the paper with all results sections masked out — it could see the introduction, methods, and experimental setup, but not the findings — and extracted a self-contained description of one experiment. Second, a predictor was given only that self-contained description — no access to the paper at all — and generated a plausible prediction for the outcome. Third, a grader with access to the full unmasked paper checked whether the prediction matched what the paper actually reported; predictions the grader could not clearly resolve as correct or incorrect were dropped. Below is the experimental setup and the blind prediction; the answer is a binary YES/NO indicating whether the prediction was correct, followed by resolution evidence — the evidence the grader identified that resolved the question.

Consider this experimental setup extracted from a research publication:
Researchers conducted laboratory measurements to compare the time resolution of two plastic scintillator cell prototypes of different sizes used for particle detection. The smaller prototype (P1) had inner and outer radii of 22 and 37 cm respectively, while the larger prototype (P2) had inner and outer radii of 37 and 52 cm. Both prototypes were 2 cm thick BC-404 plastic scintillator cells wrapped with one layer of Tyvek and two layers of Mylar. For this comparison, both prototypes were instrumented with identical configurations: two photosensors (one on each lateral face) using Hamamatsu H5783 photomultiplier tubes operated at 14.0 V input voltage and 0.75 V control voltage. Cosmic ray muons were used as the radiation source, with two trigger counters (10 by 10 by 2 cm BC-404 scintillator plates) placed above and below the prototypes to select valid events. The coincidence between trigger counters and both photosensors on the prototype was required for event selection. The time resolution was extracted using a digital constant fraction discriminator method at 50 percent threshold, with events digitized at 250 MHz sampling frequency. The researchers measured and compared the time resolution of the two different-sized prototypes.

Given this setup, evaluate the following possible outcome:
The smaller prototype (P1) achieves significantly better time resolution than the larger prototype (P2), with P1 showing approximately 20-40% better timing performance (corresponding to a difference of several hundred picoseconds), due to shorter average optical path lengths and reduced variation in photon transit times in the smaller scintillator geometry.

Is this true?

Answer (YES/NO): NO